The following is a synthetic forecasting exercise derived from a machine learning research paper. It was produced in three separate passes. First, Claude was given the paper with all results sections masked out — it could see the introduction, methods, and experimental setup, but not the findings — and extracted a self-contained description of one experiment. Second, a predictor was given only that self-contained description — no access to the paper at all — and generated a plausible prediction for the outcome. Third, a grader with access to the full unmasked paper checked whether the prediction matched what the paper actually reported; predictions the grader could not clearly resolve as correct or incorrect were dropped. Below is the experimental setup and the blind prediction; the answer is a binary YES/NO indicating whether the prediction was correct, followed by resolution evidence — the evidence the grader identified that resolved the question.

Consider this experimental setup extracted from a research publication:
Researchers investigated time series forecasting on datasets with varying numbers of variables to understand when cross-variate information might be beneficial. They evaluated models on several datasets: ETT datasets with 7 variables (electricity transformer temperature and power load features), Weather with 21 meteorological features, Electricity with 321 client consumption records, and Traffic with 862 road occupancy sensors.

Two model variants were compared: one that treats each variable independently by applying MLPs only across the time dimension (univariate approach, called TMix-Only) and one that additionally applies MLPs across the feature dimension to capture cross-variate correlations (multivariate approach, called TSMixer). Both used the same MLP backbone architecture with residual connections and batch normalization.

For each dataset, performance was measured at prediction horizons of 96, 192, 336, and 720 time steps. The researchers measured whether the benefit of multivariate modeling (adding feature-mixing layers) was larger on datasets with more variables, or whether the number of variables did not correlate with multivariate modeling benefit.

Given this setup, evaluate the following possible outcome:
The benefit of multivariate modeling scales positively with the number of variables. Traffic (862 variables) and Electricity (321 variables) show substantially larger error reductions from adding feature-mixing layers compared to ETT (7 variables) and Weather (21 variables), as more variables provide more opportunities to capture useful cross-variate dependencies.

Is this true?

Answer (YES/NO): NO